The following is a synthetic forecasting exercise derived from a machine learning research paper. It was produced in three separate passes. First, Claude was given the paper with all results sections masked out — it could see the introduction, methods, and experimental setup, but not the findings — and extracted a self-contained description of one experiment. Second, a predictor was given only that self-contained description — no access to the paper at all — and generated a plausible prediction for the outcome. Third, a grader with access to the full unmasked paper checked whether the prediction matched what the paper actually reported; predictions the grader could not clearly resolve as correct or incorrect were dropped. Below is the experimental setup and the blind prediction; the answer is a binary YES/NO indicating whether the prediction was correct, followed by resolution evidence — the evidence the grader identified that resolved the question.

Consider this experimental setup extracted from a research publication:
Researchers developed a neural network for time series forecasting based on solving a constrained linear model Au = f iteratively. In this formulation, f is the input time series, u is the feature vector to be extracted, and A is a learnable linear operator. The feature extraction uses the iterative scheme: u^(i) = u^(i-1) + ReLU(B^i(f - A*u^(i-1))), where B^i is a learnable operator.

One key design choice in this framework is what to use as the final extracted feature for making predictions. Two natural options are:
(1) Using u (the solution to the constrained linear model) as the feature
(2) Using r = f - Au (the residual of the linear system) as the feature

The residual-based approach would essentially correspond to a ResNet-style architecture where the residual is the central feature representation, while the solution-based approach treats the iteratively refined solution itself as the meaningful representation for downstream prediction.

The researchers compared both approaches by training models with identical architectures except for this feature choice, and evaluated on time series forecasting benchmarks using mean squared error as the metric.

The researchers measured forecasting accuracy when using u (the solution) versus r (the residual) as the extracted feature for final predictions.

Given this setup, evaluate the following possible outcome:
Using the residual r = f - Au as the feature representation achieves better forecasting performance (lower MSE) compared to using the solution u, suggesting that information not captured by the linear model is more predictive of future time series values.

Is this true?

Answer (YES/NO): NO